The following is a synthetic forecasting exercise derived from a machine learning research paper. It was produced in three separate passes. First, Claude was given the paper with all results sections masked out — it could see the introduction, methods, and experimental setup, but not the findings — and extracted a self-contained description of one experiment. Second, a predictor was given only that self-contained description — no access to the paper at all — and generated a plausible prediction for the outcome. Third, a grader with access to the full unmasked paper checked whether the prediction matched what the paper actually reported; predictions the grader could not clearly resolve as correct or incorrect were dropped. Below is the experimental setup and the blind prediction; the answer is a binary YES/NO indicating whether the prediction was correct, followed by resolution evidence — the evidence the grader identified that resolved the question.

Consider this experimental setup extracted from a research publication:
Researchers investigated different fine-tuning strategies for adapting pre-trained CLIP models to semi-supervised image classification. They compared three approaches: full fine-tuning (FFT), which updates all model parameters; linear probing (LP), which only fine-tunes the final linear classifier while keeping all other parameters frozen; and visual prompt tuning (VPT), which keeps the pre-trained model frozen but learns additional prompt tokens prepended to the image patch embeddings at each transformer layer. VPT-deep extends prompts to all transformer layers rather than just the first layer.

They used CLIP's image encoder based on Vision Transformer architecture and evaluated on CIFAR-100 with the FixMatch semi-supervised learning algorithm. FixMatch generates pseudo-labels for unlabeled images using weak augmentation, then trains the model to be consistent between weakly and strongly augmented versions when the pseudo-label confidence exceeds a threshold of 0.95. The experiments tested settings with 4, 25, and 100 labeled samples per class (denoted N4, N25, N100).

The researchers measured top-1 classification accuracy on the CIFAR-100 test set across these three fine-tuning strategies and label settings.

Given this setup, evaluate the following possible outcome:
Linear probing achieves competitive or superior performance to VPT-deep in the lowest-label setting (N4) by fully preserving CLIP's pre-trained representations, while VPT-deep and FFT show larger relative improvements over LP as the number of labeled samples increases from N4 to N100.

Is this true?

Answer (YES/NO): NO